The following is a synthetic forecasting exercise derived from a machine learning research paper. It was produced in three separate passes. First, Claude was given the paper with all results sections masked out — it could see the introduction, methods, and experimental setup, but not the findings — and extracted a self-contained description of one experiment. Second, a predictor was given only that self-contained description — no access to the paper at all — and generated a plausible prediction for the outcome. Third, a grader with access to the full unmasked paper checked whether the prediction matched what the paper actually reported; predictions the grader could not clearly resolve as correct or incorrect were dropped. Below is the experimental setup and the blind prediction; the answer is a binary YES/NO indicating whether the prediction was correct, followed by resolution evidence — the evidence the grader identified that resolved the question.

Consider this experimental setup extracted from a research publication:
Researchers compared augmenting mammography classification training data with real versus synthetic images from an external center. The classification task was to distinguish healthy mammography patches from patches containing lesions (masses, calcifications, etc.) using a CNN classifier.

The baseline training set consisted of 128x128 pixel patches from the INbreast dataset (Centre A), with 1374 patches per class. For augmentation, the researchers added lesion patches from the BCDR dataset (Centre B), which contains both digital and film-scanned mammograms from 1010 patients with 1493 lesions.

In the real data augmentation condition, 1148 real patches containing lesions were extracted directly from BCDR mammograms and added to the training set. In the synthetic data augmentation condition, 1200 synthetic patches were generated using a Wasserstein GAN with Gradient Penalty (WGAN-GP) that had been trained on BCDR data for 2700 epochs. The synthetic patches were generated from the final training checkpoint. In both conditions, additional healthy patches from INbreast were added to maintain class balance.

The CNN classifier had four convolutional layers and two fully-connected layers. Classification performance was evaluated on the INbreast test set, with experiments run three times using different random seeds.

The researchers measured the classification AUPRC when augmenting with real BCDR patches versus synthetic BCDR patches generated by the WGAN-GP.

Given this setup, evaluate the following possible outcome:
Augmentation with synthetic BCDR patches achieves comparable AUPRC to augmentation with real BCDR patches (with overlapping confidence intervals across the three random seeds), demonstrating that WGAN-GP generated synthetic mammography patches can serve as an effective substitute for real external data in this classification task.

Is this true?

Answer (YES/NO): YES